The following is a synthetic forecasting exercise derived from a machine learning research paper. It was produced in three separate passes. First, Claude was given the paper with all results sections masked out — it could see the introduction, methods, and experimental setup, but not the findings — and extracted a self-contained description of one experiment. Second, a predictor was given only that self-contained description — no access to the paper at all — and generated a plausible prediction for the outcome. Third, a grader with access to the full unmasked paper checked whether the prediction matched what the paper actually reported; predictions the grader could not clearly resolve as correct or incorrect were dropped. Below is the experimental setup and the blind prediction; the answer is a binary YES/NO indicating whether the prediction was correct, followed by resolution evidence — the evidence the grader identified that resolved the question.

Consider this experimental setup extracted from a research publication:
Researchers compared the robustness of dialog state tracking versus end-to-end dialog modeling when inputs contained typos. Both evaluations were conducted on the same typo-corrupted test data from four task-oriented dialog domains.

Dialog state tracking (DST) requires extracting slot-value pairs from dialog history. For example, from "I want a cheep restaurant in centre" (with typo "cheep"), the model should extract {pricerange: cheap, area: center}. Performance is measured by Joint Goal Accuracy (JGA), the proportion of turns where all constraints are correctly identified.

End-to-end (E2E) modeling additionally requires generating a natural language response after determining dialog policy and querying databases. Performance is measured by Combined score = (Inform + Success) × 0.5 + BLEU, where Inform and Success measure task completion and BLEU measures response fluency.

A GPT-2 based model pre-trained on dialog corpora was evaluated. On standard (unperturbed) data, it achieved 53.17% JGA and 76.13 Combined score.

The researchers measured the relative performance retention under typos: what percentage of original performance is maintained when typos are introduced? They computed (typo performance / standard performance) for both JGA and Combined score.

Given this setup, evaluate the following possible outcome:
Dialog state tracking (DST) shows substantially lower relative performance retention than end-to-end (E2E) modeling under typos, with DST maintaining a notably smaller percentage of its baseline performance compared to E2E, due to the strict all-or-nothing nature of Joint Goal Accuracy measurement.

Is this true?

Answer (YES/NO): YES